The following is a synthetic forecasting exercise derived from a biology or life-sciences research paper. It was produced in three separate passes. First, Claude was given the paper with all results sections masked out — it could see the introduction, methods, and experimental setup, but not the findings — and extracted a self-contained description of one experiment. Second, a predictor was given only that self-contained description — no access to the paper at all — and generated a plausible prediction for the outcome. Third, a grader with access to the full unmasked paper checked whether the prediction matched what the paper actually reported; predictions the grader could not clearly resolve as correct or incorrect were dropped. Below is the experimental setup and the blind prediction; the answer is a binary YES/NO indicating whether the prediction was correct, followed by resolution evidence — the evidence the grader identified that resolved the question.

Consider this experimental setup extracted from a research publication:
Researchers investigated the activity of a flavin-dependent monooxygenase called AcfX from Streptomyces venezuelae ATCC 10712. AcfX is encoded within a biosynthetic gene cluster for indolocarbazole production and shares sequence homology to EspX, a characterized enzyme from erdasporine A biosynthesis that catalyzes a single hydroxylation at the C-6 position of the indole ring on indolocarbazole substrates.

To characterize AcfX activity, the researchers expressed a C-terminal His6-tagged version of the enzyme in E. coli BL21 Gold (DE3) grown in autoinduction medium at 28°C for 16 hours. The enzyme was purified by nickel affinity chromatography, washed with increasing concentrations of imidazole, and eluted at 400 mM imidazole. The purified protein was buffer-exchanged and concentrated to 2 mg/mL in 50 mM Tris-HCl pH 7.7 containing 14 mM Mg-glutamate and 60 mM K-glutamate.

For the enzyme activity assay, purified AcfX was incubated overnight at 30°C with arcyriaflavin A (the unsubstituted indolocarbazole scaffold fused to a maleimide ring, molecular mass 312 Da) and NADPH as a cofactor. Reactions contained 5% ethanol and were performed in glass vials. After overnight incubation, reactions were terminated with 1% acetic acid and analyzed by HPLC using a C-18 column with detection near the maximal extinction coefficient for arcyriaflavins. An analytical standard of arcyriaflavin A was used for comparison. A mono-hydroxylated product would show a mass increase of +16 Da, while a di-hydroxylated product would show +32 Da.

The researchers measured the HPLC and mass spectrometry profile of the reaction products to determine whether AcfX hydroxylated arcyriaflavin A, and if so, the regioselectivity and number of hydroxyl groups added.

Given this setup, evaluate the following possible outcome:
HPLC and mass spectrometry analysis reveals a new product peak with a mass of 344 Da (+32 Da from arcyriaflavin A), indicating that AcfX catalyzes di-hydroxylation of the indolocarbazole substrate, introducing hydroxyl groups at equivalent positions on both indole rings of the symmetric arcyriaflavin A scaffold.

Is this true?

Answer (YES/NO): NO